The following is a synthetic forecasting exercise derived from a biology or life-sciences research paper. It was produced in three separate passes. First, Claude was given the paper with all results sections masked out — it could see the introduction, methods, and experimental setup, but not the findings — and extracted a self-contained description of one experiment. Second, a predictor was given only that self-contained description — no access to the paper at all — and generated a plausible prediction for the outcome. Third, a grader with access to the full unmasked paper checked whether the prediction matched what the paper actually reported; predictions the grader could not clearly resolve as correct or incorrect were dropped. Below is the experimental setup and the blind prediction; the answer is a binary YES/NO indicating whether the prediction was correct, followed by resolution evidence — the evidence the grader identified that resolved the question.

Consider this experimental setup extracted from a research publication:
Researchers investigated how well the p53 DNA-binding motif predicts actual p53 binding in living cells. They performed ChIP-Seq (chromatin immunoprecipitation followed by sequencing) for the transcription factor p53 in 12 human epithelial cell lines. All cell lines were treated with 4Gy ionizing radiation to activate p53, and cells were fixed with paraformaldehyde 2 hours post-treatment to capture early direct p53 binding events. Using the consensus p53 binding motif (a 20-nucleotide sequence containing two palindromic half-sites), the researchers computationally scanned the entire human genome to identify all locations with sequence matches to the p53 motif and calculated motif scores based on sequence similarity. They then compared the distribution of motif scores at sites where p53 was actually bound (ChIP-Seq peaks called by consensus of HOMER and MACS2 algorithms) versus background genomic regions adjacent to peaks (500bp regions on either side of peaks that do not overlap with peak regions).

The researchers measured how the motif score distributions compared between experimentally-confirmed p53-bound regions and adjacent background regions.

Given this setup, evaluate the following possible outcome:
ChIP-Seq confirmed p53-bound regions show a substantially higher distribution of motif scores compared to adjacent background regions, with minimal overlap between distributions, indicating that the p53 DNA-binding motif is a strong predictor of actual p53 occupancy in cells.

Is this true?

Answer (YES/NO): NO